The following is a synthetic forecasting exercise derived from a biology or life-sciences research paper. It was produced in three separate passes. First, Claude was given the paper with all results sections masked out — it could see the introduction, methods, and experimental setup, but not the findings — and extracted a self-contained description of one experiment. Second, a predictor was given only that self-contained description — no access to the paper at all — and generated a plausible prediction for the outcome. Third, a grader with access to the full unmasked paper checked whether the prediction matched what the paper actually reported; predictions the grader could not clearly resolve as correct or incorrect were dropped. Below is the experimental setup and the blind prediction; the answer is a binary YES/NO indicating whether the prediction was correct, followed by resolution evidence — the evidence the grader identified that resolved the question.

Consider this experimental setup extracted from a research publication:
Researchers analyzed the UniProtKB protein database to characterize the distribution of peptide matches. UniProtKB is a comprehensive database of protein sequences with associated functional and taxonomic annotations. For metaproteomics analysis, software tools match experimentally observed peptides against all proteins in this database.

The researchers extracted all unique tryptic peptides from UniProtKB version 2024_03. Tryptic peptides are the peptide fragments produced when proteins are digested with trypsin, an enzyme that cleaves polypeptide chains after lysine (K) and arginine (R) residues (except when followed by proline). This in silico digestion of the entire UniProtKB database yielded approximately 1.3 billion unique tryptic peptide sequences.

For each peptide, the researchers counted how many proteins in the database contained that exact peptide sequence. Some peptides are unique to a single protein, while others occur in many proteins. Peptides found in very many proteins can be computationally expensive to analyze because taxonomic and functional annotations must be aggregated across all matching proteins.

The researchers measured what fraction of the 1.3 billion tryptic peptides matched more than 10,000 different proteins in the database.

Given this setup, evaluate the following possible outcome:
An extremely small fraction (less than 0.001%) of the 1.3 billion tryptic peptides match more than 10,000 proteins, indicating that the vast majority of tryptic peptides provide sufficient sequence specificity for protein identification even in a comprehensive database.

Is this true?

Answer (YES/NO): NO